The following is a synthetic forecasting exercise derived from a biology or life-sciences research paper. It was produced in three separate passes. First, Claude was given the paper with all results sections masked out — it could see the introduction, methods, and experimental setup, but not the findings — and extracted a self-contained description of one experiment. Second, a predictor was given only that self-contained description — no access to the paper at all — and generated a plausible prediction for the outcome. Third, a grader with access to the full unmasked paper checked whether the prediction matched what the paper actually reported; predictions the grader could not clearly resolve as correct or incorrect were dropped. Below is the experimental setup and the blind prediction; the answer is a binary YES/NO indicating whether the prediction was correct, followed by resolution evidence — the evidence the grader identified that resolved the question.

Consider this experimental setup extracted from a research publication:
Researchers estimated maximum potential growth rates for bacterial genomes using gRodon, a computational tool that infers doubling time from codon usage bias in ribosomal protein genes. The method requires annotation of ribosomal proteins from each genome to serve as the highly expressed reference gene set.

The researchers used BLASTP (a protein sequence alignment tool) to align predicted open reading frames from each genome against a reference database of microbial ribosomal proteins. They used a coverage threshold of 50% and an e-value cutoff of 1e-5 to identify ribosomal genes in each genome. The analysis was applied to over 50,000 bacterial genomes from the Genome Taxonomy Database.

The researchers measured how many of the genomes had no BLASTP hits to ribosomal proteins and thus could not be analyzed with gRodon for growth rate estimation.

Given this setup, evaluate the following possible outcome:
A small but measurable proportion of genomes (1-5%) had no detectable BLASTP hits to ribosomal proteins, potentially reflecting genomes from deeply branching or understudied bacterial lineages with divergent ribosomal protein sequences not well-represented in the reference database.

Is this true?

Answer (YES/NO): NO